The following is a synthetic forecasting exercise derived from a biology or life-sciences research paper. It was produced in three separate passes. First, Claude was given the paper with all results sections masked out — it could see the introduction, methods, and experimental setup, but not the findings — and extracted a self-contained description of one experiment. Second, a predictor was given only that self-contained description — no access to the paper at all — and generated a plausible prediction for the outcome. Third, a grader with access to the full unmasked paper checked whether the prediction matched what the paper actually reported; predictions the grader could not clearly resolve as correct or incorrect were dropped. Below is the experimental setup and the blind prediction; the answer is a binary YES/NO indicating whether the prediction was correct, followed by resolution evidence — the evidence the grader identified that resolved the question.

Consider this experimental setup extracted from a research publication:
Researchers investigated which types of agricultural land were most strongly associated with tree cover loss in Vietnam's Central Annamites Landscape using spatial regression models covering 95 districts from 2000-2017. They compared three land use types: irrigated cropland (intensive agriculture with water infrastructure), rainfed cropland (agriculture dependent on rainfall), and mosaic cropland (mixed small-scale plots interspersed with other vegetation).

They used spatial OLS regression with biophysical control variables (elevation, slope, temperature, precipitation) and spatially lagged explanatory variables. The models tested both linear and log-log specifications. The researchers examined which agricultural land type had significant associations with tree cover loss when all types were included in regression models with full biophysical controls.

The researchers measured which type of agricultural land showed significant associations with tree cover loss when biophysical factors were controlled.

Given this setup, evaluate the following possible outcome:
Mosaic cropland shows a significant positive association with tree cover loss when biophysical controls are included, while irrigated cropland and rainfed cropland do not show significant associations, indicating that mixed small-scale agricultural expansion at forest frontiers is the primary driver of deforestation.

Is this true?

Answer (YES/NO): NO